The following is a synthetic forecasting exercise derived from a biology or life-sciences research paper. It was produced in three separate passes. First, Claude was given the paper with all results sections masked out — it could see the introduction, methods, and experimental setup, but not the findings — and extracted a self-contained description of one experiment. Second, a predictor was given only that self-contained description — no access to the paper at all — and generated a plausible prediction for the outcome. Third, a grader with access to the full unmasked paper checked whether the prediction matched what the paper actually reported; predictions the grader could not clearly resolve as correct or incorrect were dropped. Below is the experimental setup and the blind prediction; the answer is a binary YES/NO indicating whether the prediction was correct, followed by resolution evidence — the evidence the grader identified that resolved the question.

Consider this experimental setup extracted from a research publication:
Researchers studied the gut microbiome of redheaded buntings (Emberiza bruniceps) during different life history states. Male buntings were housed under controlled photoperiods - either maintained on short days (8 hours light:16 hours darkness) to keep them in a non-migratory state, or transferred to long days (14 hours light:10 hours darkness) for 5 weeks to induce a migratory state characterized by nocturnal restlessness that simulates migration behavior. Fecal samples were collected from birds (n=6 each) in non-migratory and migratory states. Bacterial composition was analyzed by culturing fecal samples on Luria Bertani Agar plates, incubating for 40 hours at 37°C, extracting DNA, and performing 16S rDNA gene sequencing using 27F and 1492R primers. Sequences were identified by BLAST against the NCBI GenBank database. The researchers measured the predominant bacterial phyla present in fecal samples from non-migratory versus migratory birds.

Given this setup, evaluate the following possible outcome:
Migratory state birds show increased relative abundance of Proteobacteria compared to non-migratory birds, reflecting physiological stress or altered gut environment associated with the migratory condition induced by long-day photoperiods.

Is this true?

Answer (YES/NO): NO